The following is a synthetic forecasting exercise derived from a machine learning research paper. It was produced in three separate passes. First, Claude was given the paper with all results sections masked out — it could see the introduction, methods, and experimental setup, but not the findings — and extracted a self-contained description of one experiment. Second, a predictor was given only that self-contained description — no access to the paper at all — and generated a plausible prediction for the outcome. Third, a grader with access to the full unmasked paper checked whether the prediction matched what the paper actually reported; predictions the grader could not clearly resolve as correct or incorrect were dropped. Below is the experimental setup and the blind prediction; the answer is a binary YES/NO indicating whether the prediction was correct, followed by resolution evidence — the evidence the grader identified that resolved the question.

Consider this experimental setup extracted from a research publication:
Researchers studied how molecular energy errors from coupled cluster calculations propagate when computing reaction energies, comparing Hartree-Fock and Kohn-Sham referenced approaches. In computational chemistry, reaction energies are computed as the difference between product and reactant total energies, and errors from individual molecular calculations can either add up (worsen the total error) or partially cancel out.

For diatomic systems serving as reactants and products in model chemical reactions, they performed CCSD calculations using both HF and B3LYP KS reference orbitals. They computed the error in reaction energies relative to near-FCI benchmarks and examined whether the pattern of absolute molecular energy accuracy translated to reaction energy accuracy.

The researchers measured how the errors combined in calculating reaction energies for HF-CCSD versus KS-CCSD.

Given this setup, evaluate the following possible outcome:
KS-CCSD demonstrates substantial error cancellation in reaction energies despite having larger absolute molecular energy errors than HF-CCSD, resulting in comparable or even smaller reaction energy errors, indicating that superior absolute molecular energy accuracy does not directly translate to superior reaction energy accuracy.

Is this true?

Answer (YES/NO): YES